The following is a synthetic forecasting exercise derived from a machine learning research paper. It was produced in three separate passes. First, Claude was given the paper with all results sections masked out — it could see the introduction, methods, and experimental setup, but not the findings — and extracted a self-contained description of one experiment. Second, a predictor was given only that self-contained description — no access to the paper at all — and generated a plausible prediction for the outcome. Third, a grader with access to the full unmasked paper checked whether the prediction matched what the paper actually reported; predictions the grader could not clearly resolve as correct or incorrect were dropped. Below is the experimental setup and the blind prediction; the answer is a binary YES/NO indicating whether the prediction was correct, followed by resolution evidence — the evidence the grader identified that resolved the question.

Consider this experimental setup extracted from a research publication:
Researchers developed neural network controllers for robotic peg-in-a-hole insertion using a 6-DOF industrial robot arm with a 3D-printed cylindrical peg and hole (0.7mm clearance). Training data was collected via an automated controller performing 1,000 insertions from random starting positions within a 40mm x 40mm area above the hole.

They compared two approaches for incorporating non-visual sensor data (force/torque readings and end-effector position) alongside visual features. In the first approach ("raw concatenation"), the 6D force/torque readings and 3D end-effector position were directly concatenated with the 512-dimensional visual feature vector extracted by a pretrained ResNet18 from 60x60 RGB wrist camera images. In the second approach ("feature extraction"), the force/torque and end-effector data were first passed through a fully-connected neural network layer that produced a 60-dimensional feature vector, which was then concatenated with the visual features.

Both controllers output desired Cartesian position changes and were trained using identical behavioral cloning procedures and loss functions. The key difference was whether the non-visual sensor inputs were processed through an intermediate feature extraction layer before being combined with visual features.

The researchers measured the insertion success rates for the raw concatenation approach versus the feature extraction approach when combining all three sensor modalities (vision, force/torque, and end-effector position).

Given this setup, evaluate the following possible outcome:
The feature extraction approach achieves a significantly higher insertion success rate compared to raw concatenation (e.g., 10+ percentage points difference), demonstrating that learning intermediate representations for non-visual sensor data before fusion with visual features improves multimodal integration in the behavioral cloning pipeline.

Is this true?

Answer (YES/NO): NO